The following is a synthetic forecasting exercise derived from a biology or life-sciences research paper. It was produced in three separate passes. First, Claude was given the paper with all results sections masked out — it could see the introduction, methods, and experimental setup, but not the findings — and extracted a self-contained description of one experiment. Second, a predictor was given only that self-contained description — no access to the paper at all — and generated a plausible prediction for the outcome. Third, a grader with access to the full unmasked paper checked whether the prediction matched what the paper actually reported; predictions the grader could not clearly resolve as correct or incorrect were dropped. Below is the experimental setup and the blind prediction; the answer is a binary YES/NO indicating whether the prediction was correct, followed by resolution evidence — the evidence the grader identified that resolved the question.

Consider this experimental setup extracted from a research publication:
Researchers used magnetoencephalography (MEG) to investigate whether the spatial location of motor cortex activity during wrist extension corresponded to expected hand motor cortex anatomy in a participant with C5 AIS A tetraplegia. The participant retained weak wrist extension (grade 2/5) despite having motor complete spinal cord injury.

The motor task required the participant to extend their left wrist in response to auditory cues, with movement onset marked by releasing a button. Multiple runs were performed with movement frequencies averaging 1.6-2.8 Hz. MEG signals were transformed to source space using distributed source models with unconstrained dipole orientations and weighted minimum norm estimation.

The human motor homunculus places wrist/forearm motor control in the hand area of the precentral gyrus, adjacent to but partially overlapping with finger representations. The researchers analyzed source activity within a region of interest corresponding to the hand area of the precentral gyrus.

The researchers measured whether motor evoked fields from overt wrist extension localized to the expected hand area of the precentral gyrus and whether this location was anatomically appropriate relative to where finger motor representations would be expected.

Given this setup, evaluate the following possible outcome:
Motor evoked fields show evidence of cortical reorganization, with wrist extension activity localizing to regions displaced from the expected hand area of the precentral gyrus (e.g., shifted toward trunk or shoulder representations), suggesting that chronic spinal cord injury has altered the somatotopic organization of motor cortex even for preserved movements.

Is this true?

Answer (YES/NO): NO